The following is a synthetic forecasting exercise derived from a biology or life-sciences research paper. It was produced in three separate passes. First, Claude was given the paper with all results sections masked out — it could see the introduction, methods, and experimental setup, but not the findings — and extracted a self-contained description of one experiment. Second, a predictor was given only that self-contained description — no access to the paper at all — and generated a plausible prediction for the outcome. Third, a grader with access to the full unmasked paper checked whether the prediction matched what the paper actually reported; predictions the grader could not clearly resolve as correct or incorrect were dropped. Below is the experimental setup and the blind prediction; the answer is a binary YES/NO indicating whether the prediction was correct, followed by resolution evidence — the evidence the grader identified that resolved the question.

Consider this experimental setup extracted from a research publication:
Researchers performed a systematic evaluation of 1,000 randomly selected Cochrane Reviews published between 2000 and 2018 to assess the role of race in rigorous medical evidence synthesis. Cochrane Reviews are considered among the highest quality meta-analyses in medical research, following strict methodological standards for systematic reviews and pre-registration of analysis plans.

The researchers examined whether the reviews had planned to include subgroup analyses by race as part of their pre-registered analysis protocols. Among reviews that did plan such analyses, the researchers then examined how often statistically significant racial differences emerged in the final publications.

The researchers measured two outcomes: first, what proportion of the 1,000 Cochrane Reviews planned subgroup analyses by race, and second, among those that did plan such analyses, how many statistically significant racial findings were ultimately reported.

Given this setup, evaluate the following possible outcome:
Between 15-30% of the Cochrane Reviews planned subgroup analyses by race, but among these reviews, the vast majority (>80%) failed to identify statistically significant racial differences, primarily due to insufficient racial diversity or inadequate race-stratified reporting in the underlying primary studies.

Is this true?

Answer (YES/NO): NO